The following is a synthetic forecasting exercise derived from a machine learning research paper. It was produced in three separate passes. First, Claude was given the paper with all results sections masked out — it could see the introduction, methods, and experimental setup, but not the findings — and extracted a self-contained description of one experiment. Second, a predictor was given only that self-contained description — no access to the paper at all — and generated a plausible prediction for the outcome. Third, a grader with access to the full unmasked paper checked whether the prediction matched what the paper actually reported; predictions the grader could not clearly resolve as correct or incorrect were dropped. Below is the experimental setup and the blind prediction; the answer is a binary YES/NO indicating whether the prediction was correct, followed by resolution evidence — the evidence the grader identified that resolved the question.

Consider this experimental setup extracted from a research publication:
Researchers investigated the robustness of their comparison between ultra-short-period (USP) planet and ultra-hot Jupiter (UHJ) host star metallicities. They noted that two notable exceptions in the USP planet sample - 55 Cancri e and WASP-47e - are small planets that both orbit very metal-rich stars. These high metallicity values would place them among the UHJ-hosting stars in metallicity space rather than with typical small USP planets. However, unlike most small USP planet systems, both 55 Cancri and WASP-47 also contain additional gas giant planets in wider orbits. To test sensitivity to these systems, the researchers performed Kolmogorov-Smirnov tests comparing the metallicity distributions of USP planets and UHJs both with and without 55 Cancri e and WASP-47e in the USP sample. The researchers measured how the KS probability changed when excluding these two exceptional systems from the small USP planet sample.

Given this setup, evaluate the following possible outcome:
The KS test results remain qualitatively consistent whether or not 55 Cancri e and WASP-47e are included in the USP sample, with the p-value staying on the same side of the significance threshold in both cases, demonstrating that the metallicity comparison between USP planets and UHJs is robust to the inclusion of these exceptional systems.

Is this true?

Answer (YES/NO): YES